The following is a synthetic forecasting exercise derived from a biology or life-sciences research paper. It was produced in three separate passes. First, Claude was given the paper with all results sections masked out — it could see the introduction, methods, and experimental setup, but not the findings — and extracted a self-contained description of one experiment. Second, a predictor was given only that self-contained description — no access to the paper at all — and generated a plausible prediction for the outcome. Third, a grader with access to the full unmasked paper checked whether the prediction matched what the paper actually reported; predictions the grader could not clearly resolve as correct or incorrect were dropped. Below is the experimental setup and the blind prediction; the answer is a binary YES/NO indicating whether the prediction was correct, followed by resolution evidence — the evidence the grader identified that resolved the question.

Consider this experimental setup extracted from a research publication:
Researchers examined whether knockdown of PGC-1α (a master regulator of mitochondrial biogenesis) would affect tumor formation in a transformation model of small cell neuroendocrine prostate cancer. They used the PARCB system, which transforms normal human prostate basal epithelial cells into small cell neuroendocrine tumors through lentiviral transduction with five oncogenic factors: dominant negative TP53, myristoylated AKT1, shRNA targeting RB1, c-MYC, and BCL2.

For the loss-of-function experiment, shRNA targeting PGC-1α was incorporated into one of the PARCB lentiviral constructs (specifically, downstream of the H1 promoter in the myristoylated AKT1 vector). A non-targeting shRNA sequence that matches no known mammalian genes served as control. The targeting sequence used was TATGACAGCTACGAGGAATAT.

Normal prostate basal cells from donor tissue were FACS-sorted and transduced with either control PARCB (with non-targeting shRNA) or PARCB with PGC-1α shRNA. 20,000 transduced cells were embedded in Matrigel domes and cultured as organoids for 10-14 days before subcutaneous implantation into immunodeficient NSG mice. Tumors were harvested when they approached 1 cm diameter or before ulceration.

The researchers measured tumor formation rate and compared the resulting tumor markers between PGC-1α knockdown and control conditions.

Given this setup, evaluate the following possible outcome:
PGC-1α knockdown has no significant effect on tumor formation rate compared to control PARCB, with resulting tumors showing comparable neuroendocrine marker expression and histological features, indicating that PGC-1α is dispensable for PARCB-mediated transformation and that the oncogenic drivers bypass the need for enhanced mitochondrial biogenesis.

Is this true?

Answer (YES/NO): NO